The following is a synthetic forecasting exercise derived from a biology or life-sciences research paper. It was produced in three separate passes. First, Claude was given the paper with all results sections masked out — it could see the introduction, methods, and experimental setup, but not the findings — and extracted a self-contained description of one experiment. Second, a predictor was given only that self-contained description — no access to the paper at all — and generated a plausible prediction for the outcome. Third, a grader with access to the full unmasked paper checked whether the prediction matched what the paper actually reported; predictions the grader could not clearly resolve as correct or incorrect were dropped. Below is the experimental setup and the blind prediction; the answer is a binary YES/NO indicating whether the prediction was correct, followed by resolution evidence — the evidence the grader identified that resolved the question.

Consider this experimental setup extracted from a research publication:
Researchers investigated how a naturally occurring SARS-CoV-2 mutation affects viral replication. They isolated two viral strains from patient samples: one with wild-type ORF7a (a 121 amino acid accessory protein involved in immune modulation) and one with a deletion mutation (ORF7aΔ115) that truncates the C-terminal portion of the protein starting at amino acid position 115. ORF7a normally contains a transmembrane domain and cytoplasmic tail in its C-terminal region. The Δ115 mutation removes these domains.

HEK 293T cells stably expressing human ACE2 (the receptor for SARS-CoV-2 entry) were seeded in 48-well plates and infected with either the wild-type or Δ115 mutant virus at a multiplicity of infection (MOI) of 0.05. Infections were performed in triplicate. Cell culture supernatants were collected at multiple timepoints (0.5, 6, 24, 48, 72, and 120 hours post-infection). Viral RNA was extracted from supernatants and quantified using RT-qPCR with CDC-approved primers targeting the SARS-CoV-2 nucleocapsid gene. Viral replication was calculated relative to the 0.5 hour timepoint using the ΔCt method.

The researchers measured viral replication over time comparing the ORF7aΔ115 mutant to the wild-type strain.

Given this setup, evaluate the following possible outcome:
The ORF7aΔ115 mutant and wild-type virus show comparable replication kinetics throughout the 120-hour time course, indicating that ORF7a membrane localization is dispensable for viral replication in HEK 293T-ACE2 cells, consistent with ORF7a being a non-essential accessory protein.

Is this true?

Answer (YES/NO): NO